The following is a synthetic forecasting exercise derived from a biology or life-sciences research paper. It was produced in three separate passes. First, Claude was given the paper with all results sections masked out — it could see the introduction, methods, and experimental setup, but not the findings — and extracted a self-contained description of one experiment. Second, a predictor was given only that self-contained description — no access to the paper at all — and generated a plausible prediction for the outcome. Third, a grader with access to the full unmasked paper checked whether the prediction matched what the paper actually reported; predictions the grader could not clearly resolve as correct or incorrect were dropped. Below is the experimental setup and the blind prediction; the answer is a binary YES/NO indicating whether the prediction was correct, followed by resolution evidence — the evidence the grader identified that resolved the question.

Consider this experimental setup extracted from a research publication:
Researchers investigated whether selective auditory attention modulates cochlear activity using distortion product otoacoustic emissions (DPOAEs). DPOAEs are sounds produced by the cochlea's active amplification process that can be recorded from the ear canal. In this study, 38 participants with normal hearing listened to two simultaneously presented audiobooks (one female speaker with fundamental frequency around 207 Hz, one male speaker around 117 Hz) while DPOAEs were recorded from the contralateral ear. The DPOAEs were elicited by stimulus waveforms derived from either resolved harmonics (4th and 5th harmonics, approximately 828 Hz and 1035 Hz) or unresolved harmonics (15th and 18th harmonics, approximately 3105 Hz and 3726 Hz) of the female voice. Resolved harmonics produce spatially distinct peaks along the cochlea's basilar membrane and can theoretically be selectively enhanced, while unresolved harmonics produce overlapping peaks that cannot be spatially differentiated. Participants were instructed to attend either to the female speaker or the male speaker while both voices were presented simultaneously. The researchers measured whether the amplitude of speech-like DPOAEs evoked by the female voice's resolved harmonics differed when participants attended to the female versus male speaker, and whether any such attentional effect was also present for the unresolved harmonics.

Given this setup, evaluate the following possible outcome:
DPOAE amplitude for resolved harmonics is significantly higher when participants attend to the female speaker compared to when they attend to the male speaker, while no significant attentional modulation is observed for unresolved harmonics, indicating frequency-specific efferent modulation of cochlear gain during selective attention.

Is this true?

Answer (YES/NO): NO